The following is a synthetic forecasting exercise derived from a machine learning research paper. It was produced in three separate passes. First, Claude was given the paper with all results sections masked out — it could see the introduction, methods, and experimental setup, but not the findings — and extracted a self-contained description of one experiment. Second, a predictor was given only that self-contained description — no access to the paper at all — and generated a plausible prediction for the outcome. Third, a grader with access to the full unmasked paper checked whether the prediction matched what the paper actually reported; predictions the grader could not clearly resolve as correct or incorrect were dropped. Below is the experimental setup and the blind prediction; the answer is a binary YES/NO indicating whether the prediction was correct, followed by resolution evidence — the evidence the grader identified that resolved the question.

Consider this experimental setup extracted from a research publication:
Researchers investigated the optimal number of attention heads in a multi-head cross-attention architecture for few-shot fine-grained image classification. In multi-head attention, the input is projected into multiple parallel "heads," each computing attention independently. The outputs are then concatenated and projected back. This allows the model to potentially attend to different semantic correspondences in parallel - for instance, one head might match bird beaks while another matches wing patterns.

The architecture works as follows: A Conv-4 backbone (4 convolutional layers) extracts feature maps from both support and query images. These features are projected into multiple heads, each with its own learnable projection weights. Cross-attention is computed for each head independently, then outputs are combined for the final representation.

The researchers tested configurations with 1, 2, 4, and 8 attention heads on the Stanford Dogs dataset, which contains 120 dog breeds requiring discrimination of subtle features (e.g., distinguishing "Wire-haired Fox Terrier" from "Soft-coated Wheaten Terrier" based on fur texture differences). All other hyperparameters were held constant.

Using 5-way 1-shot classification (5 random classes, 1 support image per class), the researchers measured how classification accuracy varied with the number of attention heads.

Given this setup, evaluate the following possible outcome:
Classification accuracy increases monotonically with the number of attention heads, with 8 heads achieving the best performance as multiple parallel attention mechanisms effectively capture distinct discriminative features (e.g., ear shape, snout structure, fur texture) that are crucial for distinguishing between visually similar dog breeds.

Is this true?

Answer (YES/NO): NO